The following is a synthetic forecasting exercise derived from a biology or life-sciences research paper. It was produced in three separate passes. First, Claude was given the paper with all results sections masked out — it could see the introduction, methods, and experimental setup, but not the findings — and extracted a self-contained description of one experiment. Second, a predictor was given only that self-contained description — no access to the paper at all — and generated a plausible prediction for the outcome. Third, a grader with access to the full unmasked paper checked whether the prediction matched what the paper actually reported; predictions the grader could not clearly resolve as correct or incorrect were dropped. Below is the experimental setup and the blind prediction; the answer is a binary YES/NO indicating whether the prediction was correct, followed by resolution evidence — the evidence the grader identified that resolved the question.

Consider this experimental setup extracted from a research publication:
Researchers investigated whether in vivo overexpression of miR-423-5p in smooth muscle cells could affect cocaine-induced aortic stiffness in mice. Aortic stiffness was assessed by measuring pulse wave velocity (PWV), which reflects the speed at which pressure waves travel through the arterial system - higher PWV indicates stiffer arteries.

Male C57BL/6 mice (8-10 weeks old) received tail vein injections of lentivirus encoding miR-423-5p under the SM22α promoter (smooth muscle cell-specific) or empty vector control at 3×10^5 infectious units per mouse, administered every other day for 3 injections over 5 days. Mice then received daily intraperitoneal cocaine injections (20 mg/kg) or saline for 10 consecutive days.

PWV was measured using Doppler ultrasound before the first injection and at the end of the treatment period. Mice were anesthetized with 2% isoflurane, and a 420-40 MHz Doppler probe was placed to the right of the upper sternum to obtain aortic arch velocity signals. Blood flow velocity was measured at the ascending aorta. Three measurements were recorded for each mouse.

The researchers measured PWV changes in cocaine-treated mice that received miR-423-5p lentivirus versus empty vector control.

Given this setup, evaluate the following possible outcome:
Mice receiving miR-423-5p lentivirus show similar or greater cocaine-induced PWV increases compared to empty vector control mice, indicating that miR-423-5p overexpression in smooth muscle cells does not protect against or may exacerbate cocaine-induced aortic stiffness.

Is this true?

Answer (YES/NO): NO